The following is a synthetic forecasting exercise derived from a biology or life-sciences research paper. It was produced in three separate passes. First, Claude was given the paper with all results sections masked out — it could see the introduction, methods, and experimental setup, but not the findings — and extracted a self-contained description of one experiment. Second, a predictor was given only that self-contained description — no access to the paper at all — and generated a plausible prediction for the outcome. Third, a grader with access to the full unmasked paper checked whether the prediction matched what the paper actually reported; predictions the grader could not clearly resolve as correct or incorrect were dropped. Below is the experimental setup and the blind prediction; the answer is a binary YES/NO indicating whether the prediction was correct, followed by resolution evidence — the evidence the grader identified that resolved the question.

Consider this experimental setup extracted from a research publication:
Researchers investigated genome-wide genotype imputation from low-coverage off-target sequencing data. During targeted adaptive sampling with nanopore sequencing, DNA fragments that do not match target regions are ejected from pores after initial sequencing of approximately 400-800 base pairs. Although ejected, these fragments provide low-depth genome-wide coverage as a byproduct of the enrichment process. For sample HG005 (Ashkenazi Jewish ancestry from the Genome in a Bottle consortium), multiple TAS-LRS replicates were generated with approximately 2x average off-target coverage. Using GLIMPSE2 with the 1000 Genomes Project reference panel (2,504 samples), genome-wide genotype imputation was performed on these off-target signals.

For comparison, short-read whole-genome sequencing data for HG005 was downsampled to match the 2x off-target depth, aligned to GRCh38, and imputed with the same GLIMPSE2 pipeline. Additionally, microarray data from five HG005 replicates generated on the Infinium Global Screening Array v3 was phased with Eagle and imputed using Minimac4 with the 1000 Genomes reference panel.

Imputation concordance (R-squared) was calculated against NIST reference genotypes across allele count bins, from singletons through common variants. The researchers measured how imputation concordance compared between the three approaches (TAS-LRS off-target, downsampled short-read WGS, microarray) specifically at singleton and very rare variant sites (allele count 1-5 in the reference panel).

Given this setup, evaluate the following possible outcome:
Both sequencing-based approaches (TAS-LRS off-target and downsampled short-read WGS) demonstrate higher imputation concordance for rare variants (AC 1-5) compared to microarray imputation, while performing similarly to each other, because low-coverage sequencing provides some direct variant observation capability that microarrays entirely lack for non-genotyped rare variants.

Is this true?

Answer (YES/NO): YES